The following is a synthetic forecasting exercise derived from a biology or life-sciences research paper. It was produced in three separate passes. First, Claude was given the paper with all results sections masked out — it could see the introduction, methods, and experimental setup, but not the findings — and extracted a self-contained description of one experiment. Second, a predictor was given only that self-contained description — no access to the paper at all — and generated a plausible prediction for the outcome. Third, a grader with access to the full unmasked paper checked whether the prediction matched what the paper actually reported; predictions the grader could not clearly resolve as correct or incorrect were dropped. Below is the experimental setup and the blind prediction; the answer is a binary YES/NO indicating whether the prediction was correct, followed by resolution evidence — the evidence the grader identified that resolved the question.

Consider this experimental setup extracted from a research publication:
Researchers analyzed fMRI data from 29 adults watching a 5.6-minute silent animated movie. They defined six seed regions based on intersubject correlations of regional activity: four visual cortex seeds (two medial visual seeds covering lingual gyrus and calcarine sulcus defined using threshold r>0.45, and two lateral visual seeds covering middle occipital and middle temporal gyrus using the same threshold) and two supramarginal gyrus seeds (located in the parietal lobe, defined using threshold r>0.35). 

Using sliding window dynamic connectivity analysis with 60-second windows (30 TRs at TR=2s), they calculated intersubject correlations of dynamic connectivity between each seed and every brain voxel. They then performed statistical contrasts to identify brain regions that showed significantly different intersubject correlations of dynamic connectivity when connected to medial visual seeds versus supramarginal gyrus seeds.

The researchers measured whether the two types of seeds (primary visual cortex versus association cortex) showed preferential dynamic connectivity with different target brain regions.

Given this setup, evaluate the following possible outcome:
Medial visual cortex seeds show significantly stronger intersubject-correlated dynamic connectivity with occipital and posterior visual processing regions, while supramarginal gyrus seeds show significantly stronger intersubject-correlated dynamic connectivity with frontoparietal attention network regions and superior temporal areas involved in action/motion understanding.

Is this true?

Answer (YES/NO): NO